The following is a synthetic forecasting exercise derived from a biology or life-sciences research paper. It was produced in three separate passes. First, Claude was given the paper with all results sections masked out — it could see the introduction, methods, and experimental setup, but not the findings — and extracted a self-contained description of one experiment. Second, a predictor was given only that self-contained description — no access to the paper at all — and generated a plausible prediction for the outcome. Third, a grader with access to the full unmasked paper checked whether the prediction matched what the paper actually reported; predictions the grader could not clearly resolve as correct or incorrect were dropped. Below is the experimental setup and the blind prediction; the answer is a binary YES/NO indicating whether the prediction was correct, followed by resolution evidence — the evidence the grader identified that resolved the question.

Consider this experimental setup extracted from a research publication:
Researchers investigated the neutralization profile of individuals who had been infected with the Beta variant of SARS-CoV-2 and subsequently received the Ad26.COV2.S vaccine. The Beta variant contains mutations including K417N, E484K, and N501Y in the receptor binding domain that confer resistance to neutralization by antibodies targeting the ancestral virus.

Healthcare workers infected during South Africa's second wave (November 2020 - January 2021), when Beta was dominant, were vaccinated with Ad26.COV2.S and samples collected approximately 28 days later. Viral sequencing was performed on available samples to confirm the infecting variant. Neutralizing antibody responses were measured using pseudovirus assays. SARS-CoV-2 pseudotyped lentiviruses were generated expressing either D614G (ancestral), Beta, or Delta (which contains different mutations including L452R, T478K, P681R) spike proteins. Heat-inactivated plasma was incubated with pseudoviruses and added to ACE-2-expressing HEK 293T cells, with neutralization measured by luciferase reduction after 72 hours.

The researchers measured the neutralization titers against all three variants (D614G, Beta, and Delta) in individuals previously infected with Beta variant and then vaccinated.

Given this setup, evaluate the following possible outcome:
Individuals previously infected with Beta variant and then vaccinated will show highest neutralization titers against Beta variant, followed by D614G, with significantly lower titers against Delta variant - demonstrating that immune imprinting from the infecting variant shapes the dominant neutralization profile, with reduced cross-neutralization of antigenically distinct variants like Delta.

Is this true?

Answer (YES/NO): NO